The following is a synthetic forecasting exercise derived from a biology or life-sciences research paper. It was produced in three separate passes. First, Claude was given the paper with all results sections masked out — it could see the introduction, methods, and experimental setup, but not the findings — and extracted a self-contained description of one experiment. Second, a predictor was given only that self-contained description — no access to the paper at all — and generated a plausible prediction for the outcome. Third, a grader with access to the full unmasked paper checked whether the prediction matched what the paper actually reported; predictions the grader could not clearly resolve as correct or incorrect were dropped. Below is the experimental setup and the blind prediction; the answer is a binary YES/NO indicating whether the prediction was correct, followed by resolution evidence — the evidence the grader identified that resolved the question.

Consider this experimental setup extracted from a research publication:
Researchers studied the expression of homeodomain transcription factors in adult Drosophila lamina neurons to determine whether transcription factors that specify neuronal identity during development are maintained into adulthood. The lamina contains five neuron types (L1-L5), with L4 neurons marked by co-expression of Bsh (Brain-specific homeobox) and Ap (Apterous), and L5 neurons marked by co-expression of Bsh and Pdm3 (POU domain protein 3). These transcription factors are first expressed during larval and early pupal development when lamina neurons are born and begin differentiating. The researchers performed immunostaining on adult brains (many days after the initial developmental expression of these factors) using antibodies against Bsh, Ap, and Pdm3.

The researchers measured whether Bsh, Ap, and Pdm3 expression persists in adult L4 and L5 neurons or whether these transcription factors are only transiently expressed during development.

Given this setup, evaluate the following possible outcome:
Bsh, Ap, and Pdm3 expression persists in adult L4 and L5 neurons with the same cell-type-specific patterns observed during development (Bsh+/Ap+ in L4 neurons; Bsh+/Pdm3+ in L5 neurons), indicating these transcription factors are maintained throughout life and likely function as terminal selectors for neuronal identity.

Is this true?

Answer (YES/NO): YES